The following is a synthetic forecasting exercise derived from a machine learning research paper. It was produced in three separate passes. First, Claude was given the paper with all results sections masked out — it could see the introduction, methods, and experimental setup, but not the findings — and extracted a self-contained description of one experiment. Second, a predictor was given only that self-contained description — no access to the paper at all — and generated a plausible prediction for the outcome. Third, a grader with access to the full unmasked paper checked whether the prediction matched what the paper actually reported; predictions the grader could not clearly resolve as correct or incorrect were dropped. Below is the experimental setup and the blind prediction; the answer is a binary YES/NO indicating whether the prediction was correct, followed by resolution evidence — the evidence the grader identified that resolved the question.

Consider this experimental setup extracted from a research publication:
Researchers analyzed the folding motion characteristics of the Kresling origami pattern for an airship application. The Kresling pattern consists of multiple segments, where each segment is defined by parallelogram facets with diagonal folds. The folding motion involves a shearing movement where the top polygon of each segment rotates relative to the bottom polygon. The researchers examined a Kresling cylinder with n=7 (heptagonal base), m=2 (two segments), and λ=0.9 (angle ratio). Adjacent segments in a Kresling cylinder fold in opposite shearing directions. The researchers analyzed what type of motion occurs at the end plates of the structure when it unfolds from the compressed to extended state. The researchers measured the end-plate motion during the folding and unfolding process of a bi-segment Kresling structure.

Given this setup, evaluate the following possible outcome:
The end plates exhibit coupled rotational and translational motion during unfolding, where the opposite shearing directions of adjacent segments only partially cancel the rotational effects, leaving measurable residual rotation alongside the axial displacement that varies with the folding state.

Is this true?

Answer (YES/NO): NO